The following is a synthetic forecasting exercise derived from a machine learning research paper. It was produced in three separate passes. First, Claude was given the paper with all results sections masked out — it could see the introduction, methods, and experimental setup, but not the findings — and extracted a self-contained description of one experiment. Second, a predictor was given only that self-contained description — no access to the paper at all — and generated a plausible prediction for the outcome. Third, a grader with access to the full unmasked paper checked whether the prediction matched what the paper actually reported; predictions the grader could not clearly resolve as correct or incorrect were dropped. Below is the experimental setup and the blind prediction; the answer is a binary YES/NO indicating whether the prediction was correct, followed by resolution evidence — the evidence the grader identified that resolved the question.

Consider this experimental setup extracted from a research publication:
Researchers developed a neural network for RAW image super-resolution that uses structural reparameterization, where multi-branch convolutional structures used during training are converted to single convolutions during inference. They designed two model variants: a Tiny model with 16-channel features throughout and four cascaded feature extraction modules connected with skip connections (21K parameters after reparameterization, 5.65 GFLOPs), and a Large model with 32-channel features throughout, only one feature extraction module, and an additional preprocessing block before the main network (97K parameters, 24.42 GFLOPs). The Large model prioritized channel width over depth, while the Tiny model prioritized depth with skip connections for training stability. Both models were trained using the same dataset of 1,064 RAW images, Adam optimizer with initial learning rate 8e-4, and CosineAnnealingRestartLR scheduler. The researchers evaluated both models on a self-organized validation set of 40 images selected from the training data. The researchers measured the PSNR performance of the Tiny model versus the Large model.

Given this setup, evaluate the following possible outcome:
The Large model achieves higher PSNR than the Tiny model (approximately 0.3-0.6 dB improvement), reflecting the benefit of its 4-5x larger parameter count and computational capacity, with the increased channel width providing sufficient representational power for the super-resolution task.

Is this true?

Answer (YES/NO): NO